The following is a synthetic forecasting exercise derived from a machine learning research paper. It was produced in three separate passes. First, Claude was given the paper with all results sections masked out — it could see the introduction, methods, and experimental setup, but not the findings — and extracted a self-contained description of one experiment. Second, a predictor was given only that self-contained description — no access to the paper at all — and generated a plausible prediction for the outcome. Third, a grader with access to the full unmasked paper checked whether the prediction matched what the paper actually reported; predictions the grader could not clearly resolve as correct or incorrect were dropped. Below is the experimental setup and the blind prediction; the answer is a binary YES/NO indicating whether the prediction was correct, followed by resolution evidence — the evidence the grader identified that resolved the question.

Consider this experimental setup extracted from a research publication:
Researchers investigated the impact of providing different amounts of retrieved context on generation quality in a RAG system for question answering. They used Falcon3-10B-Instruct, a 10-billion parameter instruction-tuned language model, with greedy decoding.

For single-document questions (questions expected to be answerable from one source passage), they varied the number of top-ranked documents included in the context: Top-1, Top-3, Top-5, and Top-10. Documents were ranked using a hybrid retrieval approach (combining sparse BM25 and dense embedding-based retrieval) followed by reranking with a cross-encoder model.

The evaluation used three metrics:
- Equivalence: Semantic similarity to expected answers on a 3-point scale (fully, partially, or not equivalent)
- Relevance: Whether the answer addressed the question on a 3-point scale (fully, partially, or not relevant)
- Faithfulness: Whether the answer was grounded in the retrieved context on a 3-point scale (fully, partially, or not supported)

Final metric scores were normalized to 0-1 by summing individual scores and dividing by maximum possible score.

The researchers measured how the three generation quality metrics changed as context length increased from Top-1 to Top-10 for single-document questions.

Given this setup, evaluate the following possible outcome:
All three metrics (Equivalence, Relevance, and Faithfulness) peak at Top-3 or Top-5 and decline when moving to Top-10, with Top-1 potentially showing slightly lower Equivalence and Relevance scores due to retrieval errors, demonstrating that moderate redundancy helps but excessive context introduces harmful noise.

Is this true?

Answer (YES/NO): NO